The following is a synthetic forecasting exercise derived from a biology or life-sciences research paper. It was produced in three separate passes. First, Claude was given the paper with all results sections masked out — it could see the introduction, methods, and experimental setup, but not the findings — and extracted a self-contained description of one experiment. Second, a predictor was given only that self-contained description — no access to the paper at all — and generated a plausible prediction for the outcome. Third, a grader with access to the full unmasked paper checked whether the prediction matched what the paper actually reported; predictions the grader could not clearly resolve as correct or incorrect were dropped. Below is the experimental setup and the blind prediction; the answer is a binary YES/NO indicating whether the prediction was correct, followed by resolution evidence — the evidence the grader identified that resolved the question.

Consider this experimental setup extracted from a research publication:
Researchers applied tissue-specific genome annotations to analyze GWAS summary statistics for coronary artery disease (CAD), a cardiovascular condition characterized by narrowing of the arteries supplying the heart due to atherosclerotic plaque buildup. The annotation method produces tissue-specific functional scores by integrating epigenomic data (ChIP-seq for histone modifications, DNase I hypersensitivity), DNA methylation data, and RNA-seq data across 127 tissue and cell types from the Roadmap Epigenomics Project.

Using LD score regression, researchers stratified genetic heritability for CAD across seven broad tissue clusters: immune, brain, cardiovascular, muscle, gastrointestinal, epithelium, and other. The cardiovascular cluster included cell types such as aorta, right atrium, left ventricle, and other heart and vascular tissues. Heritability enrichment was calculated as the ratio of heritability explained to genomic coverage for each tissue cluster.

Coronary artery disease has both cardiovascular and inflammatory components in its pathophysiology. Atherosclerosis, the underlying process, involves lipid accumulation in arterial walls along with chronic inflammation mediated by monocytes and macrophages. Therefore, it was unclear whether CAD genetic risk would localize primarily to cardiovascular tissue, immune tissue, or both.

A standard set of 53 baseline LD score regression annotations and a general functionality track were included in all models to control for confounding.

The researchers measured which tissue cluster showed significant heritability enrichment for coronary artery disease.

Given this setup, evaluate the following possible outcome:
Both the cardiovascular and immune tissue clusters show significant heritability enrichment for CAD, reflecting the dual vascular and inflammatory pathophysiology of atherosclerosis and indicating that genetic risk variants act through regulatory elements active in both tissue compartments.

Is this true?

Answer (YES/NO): NO